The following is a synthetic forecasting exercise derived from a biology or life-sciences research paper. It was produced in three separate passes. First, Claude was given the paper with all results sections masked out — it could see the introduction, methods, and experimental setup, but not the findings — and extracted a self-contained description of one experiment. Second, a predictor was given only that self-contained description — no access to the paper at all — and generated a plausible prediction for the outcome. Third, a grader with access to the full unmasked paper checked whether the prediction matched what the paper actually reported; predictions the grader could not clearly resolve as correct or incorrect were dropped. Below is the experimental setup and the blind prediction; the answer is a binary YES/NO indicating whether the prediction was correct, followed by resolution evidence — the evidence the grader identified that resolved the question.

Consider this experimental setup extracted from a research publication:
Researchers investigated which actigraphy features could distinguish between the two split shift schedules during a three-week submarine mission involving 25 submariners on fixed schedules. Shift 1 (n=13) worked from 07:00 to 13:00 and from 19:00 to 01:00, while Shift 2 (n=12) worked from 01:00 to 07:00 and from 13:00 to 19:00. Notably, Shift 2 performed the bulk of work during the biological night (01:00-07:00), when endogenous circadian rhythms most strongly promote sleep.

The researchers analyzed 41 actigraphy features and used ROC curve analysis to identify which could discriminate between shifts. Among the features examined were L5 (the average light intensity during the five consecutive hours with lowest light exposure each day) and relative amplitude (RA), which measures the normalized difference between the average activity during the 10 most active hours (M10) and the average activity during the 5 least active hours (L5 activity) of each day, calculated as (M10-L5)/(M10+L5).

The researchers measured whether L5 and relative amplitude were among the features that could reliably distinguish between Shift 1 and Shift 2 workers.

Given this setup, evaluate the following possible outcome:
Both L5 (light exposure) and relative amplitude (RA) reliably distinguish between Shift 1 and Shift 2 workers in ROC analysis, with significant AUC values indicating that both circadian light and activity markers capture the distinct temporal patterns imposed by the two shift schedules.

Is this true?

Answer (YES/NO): NO